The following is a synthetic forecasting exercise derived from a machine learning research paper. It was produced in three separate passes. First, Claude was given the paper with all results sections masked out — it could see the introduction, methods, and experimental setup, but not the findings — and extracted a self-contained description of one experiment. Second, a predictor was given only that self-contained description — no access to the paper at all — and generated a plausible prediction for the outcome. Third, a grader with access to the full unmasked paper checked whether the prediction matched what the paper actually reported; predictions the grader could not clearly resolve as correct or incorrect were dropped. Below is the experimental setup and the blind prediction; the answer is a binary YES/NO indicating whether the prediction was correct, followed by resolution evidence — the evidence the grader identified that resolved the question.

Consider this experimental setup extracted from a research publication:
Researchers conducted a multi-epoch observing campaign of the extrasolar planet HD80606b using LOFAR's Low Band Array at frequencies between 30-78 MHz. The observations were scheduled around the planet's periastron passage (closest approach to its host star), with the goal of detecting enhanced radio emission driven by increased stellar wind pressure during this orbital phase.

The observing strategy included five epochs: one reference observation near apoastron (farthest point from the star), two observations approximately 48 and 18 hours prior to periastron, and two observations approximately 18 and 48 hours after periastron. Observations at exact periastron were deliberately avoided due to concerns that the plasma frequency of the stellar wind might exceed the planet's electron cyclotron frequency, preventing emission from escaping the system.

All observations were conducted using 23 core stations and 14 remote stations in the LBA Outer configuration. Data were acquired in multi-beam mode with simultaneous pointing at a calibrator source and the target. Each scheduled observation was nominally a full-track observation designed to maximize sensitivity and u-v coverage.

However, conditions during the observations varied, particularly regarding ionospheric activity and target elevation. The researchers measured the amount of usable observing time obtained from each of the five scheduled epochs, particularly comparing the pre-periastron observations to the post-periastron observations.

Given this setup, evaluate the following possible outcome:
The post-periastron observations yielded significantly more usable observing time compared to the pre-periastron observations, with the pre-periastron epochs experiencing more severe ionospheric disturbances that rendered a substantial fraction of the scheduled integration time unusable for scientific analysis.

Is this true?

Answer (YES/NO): YES